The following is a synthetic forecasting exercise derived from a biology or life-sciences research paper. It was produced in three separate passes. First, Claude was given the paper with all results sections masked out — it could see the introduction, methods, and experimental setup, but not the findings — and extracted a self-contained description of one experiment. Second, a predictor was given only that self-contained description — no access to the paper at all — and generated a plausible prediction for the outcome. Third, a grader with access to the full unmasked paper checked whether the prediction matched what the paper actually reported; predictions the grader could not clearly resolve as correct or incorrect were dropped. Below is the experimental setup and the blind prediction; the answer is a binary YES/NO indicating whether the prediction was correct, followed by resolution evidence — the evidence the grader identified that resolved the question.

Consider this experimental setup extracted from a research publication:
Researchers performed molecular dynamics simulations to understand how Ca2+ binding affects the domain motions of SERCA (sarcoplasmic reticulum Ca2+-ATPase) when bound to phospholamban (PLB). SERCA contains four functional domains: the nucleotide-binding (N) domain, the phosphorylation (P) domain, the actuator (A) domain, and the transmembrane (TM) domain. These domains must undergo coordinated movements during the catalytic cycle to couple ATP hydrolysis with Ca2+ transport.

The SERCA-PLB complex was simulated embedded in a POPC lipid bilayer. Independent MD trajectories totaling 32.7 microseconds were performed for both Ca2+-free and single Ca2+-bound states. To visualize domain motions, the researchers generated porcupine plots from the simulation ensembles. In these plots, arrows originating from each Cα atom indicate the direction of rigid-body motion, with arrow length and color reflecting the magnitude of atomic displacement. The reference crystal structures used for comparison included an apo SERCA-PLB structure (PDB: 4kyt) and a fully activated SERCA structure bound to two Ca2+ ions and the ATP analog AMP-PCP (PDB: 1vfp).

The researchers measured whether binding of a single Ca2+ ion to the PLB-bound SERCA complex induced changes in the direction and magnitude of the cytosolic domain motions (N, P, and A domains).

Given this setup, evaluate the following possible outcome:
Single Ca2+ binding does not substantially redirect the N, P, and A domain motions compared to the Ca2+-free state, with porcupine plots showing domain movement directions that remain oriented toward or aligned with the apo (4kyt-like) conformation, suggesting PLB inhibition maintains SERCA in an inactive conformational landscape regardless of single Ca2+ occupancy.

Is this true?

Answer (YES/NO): NO